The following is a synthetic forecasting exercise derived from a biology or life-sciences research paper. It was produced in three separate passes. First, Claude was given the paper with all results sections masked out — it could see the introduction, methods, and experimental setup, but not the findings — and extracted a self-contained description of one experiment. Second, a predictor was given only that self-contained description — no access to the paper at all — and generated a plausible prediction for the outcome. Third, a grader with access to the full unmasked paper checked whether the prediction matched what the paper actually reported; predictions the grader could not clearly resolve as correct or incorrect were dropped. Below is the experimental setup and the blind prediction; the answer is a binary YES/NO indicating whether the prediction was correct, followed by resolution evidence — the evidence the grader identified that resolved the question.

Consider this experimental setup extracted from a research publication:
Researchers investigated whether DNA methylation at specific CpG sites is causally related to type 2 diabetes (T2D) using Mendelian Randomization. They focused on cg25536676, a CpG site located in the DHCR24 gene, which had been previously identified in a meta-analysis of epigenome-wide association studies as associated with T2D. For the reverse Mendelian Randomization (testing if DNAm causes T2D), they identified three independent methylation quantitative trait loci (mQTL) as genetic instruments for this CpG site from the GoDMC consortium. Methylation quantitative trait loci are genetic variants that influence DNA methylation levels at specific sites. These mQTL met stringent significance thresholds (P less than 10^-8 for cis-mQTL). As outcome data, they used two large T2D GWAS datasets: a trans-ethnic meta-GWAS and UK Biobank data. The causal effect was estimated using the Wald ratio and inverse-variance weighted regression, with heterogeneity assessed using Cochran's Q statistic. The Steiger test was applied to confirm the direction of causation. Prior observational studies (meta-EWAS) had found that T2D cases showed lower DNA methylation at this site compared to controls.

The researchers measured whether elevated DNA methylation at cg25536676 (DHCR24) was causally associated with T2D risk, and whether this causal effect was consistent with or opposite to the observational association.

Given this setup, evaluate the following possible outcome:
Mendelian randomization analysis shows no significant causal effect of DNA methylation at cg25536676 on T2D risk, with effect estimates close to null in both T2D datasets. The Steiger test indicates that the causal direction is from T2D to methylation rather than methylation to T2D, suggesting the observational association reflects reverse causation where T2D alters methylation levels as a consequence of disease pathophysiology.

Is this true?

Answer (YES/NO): NO